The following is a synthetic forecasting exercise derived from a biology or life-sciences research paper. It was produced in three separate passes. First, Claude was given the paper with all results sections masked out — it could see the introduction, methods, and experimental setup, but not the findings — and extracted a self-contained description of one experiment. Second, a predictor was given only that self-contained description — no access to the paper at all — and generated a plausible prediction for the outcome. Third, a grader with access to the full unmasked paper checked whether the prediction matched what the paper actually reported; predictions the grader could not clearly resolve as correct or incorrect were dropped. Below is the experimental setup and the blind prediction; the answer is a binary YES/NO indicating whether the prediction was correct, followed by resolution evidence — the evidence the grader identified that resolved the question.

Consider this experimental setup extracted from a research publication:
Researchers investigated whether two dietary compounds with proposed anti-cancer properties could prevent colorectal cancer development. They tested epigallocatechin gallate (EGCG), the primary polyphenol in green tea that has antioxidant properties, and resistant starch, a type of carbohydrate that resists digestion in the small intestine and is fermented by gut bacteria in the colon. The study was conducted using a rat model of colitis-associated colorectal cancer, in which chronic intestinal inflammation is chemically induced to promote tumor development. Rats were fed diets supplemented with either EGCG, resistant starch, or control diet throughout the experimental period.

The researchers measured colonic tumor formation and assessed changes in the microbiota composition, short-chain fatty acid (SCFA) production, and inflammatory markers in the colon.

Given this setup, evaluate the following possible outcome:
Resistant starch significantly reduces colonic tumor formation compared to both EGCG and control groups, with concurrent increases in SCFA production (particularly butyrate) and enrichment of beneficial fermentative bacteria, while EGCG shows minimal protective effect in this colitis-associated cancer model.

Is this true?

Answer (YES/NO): YES